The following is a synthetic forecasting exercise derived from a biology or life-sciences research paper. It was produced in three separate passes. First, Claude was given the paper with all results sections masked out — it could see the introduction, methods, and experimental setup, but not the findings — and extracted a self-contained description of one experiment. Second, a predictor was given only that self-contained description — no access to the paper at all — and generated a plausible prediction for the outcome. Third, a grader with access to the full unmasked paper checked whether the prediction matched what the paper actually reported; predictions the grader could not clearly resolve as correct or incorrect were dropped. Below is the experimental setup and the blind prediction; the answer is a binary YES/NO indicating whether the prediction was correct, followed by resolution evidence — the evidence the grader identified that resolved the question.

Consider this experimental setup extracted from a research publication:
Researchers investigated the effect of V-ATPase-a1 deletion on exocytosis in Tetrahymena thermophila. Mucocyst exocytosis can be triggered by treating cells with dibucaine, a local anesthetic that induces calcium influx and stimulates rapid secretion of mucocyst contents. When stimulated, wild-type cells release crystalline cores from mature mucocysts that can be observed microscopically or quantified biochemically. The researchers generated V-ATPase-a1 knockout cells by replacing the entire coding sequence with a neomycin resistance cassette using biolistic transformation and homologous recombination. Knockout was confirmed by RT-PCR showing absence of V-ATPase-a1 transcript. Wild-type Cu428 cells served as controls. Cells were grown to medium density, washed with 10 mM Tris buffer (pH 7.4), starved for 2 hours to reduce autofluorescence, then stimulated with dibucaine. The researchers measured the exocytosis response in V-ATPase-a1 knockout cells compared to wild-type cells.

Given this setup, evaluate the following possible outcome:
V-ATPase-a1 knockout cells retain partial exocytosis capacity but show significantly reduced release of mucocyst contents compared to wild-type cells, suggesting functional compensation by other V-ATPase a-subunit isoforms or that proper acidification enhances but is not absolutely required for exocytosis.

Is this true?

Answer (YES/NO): NO